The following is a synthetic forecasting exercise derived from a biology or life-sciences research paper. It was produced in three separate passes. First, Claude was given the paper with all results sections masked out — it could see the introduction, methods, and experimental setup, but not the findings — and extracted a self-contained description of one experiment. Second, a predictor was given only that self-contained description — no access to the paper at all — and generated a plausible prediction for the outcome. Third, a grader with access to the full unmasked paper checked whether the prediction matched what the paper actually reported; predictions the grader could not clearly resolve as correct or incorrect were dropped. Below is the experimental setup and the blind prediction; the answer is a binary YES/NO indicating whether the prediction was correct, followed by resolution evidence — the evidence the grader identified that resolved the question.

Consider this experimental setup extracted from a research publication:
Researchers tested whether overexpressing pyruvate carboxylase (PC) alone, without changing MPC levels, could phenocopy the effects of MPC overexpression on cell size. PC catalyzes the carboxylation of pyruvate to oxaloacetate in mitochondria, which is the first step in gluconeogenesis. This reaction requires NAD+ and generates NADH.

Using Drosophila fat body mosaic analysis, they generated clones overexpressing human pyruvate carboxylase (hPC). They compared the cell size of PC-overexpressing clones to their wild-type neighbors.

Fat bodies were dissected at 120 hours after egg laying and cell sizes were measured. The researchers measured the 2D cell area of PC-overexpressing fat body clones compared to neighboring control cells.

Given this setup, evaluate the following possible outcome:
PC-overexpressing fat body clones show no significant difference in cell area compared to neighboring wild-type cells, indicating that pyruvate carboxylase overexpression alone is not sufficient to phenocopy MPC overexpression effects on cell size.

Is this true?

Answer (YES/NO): NO